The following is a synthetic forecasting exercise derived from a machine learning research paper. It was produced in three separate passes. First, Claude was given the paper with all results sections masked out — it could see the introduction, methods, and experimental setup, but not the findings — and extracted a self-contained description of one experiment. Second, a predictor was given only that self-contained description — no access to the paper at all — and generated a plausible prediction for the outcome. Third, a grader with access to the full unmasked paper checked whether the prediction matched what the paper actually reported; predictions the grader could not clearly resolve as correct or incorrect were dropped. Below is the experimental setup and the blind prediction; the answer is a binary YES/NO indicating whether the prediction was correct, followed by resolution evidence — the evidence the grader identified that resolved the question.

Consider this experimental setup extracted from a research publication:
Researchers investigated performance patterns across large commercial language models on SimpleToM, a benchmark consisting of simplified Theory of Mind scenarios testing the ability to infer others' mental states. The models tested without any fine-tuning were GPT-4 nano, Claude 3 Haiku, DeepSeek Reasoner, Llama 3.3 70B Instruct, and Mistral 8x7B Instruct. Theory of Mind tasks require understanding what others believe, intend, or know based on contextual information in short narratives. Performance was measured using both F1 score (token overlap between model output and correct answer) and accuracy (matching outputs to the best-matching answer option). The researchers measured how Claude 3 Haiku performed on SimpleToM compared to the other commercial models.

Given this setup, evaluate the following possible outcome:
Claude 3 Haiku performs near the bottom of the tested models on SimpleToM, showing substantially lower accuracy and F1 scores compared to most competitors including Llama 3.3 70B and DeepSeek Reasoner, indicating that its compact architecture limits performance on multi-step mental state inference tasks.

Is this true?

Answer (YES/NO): YES